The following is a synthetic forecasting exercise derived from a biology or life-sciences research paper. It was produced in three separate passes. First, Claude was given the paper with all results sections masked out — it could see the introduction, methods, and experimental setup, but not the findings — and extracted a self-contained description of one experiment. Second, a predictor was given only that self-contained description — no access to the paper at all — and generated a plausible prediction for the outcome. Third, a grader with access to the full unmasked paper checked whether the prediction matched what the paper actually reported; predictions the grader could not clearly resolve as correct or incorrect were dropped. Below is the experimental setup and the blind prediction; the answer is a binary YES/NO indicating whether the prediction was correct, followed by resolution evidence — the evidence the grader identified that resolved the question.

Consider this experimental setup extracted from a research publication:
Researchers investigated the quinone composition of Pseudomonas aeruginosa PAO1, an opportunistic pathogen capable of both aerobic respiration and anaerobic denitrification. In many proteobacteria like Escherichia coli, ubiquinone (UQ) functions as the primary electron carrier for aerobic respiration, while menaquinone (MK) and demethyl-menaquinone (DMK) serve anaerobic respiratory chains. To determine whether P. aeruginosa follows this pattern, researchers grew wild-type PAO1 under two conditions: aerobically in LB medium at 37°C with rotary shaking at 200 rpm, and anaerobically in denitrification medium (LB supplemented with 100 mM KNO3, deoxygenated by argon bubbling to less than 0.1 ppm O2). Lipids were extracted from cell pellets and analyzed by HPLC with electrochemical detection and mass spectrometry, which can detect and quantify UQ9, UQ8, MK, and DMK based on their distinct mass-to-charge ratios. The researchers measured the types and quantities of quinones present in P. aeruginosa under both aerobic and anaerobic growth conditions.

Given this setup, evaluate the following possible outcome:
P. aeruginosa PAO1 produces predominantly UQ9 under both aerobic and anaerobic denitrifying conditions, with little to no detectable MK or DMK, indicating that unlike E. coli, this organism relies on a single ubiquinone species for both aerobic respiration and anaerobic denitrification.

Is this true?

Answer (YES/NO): YES